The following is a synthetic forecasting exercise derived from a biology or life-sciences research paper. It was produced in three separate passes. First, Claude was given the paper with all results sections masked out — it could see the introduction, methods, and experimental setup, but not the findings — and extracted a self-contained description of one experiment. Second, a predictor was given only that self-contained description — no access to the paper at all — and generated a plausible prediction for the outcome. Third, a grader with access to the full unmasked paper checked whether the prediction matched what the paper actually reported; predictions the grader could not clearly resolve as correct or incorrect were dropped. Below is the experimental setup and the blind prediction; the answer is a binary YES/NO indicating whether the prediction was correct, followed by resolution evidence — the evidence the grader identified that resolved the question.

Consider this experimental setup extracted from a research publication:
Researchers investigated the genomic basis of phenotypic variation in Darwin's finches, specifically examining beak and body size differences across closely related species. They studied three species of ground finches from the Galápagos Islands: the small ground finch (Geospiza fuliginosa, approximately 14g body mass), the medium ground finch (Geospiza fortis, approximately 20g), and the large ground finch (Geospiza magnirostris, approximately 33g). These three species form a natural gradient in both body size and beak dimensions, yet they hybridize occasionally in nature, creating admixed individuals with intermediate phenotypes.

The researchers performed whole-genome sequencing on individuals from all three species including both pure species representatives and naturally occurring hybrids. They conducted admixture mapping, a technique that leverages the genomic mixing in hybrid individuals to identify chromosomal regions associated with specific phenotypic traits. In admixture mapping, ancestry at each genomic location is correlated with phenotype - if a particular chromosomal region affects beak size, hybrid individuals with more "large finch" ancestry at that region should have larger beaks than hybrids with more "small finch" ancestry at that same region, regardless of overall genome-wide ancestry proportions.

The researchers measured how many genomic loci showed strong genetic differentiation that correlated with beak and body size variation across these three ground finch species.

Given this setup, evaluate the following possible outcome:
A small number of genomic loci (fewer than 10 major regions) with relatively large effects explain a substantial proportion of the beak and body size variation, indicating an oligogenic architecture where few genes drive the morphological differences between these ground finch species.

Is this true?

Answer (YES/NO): NO